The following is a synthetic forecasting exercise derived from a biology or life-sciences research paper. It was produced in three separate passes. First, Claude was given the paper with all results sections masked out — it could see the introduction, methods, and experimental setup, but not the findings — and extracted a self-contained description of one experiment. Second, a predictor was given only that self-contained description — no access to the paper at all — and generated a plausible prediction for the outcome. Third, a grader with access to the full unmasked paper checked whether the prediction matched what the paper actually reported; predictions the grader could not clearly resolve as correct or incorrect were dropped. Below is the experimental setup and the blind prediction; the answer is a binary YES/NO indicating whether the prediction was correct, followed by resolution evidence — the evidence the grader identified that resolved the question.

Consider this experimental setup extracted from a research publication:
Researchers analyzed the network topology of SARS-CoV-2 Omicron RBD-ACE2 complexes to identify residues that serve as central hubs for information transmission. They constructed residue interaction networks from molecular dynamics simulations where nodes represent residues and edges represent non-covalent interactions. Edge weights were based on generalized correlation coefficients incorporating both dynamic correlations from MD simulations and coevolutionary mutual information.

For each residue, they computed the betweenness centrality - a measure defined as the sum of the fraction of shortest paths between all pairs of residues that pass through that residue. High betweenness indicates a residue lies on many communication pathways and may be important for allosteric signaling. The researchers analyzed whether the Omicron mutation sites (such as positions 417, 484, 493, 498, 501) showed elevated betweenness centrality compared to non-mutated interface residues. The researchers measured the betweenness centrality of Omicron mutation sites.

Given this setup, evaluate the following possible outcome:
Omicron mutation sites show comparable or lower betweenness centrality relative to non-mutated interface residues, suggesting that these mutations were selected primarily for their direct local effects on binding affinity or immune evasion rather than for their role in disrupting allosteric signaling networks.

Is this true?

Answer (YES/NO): NO